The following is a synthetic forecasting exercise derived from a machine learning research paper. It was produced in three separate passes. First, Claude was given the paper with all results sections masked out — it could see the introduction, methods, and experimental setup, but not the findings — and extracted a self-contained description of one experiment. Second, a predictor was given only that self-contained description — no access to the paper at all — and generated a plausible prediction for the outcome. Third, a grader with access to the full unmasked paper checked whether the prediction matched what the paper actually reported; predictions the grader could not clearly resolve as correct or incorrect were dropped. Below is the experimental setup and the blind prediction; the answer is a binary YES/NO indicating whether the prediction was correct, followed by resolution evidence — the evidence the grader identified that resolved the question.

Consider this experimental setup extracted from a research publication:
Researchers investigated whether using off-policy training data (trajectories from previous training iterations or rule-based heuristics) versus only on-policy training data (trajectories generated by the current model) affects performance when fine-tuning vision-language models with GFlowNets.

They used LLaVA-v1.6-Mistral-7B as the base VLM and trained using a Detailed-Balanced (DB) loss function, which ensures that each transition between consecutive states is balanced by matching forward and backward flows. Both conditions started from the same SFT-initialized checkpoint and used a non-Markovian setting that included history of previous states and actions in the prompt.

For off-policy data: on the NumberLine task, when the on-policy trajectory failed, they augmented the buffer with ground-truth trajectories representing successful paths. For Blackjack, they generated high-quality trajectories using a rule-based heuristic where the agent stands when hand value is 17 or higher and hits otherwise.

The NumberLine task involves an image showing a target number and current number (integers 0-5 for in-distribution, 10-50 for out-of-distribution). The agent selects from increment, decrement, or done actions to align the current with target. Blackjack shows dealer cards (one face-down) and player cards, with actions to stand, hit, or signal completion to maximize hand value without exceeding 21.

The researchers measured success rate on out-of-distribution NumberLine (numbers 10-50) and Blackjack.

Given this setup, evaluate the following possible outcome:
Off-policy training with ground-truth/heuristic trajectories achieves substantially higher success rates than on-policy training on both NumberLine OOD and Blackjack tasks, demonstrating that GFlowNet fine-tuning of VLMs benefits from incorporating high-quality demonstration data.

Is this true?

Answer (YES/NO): NO